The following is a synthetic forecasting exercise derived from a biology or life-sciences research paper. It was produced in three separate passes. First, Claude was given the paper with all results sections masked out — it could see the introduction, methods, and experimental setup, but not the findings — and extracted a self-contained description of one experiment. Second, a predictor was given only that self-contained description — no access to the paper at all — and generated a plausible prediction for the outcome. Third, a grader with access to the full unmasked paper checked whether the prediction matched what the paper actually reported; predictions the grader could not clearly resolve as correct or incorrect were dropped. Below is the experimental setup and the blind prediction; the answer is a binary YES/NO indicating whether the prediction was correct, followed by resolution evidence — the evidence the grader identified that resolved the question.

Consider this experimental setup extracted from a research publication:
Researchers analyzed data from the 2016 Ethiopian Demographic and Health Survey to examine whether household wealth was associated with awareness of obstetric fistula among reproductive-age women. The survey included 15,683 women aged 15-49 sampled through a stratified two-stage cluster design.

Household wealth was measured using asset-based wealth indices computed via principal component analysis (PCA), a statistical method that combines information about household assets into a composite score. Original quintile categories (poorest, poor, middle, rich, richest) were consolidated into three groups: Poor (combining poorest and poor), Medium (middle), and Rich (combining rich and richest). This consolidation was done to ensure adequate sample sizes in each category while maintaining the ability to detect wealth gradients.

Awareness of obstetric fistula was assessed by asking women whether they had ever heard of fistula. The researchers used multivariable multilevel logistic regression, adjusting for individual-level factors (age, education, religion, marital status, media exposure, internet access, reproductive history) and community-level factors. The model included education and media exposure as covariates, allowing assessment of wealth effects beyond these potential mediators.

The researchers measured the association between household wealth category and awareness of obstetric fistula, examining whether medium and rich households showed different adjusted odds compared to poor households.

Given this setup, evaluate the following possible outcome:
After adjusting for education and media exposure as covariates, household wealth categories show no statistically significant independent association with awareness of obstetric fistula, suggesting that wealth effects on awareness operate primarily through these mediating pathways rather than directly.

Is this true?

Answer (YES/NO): NO